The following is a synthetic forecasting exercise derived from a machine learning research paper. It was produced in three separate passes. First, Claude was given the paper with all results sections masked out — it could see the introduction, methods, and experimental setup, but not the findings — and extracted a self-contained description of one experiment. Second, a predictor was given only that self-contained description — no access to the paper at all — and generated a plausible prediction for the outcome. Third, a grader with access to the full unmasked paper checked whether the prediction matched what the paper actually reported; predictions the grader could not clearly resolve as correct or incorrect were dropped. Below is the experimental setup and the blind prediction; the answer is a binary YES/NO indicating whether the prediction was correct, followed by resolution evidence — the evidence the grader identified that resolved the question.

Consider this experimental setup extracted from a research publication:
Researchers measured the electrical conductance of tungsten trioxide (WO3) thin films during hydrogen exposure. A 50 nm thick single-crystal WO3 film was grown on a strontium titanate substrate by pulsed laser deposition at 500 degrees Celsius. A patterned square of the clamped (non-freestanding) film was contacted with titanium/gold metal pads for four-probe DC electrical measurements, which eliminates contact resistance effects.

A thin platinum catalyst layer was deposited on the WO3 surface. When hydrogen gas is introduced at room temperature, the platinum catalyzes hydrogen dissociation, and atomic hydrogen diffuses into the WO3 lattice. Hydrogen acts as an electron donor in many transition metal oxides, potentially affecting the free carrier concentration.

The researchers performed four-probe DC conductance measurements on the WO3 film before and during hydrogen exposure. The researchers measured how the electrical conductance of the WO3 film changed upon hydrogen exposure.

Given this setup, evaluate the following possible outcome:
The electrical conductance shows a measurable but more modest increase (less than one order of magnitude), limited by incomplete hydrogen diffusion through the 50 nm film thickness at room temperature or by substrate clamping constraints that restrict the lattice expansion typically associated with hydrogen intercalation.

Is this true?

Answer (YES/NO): NO